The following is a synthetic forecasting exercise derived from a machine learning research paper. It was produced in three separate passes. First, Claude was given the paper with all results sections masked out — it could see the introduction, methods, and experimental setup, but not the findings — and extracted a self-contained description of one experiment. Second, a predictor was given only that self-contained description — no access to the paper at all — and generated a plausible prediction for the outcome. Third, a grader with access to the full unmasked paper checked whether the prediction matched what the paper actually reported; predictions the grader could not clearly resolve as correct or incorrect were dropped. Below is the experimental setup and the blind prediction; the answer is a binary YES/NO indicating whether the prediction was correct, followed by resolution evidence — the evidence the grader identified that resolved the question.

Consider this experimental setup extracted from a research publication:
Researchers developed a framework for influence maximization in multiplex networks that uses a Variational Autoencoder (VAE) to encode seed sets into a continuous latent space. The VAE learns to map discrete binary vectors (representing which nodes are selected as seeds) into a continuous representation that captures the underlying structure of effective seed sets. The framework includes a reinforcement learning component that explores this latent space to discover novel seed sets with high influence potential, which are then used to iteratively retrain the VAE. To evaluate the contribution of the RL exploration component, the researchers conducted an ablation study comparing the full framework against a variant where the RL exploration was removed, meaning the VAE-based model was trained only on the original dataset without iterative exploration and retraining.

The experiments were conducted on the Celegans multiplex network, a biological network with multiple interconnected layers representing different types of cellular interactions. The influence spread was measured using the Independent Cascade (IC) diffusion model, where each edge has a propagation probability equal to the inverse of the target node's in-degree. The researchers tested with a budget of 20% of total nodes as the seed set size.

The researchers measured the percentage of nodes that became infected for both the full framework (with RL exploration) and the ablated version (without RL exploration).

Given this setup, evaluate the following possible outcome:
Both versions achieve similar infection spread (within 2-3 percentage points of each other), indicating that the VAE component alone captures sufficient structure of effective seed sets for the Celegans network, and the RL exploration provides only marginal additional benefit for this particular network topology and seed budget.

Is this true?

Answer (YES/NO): NO